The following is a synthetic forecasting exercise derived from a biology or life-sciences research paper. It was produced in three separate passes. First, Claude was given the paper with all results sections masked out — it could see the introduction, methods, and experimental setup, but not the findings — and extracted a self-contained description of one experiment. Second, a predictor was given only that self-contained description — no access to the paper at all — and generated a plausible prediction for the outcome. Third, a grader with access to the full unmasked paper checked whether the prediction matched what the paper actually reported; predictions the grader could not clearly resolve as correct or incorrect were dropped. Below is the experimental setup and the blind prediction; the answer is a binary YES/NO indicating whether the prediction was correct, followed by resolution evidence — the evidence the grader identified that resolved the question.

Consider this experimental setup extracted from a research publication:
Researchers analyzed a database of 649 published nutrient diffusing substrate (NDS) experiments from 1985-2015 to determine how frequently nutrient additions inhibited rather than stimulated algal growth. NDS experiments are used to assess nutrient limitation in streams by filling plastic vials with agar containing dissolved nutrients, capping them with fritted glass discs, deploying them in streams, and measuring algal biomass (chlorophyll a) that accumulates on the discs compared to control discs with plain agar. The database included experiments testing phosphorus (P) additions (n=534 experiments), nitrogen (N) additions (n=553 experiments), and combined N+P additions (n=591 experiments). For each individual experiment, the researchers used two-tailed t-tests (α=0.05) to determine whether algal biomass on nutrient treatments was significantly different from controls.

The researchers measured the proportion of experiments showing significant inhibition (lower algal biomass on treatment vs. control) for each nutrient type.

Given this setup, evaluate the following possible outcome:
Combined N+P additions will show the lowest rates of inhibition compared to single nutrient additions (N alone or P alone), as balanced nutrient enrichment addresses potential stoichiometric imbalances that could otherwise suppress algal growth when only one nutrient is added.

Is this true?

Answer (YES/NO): YES